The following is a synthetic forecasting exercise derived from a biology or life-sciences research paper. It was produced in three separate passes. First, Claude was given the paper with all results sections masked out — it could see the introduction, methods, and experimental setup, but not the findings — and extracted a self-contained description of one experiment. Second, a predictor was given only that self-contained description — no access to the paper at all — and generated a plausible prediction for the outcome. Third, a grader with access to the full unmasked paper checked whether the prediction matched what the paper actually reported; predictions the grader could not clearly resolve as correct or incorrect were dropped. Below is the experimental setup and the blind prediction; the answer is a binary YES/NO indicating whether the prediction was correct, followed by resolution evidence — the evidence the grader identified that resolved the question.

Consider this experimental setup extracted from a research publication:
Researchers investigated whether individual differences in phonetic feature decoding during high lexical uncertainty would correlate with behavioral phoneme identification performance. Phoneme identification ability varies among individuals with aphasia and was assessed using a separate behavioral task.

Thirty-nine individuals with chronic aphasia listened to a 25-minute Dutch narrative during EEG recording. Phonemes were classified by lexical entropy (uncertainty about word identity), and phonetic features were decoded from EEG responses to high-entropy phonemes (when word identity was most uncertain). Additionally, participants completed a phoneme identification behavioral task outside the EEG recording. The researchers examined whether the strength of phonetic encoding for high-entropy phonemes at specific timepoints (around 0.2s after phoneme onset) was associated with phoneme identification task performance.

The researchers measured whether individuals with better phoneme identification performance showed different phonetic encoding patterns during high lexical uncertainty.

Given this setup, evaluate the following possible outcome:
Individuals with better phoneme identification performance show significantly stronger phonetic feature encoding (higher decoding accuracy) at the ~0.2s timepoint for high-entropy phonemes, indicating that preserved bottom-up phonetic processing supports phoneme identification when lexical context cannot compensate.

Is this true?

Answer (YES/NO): YES